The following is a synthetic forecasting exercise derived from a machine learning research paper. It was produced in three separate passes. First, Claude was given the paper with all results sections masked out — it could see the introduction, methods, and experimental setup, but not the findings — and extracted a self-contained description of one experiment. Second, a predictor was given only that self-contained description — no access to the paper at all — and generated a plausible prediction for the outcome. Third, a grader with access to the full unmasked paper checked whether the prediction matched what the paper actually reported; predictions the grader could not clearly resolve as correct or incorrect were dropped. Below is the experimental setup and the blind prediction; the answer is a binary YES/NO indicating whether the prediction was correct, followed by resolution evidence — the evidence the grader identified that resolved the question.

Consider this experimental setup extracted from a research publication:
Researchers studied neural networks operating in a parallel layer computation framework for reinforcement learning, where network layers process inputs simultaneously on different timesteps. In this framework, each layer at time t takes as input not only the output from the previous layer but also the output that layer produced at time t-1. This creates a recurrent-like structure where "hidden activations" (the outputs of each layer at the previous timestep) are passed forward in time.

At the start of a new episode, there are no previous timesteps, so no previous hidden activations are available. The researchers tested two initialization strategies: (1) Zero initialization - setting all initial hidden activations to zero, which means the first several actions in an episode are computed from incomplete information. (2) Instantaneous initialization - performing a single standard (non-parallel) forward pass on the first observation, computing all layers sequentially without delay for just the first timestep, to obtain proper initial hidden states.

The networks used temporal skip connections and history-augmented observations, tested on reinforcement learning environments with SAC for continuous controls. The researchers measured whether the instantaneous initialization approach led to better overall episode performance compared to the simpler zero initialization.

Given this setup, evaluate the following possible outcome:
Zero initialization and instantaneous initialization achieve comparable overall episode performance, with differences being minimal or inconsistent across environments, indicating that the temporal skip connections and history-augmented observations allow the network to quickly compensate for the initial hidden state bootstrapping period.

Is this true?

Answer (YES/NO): YES